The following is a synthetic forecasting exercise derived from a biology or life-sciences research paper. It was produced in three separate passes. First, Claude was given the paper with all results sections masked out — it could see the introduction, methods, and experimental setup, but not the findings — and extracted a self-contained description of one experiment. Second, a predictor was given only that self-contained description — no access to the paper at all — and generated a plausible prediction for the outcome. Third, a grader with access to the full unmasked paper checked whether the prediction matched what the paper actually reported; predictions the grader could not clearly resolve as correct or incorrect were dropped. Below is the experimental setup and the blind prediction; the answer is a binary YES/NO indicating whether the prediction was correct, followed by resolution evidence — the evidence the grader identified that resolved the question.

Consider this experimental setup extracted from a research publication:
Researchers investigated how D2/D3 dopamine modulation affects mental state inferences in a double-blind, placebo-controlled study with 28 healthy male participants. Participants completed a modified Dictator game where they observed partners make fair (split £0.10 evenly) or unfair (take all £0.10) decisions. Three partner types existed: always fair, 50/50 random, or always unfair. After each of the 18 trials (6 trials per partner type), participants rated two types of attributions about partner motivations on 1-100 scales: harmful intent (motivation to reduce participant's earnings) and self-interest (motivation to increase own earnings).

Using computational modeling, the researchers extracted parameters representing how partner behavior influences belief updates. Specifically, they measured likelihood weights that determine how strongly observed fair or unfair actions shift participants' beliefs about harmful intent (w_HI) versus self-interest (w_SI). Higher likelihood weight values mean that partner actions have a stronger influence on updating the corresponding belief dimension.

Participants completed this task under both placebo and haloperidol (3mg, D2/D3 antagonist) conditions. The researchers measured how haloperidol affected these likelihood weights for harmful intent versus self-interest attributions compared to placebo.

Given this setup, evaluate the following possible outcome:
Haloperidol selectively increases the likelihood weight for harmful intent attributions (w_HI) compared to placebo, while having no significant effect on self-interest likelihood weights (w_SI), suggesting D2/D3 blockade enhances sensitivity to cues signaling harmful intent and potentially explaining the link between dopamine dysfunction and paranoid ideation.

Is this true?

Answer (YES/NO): YES